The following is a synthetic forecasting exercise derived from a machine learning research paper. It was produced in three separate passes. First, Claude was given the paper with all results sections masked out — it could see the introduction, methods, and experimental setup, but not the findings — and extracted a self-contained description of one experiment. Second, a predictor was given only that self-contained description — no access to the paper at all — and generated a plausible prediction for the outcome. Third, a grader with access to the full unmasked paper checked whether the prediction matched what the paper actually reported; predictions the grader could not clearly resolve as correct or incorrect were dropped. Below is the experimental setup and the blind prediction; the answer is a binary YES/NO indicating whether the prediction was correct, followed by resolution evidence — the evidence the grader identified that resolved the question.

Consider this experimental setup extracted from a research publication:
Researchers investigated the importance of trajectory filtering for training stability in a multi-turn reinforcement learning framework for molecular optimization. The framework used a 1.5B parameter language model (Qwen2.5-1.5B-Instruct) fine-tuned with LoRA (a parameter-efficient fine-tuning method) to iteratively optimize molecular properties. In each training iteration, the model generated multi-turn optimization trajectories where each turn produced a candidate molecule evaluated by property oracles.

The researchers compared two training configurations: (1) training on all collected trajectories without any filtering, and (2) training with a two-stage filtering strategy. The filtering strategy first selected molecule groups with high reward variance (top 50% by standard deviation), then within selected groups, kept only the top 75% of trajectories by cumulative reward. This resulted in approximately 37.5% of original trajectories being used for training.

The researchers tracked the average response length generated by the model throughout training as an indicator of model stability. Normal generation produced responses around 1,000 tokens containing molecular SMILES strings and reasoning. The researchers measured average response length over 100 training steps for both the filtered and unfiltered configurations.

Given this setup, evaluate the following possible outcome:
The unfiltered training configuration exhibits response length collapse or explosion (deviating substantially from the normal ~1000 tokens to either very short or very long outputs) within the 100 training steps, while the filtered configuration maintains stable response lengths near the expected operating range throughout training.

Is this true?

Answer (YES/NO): YES